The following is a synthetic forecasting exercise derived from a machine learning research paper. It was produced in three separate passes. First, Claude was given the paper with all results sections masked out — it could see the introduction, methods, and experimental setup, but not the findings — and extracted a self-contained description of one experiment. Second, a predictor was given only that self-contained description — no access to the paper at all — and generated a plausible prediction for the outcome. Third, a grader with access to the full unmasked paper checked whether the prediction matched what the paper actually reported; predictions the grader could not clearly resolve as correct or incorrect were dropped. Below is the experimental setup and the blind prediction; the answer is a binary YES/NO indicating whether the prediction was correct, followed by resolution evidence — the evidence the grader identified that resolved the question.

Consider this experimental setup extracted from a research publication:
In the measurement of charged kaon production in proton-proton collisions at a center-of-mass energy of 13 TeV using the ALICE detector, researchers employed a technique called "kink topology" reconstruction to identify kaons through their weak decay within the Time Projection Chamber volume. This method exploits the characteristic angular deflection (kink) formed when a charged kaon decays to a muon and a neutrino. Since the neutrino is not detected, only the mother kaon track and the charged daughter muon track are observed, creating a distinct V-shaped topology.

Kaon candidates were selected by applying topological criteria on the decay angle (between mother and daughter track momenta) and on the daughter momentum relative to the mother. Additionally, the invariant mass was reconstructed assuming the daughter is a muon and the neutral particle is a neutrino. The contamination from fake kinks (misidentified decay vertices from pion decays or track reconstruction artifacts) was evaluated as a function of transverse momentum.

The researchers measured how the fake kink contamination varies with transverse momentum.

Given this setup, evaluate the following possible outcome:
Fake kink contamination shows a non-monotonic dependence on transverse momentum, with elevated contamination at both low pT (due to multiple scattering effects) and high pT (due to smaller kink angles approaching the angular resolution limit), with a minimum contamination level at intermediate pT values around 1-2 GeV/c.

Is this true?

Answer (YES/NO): NO